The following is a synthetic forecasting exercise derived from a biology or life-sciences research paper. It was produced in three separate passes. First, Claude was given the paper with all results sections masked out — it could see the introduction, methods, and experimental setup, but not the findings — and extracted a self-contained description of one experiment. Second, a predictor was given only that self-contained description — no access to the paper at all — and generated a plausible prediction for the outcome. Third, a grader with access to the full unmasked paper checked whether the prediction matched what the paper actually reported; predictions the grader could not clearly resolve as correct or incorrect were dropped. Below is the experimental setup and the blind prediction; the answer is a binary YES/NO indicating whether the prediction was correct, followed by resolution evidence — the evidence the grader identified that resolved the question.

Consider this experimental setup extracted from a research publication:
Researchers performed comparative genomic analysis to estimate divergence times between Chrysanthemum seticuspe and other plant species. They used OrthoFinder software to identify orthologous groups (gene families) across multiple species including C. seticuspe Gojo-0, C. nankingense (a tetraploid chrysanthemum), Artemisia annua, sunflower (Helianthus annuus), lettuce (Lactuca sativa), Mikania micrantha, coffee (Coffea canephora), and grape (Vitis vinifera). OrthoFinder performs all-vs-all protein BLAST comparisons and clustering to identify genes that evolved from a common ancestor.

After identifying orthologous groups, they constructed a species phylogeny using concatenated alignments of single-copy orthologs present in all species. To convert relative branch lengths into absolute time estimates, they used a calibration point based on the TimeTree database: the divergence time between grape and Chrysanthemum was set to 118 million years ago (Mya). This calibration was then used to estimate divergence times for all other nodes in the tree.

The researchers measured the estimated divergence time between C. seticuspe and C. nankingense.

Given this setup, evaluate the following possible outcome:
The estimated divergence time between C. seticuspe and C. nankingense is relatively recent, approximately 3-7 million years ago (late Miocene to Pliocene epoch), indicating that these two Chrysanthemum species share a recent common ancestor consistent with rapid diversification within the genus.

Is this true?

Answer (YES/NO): YES